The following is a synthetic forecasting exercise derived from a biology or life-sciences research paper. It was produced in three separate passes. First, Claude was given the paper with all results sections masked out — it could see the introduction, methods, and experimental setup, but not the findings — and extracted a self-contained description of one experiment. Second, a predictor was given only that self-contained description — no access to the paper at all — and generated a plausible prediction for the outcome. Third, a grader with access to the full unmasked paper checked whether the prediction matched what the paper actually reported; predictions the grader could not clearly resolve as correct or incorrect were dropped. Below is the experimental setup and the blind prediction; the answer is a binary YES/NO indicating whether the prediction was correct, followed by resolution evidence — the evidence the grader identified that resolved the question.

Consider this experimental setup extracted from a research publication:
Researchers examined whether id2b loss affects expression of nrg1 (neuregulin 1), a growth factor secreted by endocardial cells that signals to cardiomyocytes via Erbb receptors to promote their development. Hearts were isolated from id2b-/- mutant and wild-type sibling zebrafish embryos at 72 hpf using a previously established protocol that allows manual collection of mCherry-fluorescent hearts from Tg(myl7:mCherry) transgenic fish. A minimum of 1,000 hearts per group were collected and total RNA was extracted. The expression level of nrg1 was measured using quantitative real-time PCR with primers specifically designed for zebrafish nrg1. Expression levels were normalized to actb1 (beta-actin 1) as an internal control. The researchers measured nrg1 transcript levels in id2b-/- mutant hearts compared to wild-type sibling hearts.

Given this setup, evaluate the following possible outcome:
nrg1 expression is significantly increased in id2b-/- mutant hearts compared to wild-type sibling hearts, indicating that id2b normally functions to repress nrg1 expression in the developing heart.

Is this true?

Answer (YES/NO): NO